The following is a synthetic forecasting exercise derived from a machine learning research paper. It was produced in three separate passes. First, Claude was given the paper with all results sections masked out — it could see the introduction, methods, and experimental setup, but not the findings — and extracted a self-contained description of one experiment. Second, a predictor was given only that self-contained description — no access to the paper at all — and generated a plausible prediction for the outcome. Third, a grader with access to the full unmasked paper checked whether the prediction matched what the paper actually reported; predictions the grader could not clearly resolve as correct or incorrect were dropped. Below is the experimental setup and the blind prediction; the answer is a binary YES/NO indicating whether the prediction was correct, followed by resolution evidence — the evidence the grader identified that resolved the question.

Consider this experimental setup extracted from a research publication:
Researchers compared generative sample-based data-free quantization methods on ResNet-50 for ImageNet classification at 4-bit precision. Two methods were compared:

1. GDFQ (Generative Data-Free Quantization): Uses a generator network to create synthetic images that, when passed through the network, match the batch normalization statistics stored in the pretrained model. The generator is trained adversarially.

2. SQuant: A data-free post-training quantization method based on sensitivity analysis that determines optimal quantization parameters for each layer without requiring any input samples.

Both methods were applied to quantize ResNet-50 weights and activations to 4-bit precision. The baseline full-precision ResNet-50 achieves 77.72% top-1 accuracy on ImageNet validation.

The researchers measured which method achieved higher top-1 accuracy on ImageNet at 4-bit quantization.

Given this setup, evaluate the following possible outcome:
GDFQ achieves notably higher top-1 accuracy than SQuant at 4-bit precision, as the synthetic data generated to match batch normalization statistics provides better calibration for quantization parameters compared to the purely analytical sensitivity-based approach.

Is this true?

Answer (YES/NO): NO